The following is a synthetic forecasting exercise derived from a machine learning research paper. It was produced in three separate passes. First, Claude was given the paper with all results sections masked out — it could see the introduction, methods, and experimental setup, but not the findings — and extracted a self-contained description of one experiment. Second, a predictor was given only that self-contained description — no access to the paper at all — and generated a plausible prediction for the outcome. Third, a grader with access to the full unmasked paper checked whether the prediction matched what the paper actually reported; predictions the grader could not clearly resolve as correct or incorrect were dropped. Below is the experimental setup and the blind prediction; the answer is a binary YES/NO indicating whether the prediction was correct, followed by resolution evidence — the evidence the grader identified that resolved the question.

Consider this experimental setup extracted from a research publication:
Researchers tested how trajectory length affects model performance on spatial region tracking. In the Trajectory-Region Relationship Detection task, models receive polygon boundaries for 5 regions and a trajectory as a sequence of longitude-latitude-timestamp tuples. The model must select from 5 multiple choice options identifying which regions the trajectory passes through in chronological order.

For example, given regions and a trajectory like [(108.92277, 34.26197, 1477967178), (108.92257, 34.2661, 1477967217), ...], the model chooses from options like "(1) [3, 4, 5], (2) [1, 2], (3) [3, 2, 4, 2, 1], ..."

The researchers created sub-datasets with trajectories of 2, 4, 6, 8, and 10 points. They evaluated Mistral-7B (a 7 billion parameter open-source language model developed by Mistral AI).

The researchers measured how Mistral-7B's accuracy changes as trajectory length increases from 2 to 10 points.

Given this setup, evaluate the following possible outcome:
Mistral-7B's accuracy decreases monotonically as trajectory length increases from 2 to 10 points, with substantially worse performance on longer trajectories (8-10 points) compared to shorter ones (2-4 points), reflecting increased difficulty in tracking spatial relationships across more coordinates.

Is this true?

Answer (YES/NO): YES